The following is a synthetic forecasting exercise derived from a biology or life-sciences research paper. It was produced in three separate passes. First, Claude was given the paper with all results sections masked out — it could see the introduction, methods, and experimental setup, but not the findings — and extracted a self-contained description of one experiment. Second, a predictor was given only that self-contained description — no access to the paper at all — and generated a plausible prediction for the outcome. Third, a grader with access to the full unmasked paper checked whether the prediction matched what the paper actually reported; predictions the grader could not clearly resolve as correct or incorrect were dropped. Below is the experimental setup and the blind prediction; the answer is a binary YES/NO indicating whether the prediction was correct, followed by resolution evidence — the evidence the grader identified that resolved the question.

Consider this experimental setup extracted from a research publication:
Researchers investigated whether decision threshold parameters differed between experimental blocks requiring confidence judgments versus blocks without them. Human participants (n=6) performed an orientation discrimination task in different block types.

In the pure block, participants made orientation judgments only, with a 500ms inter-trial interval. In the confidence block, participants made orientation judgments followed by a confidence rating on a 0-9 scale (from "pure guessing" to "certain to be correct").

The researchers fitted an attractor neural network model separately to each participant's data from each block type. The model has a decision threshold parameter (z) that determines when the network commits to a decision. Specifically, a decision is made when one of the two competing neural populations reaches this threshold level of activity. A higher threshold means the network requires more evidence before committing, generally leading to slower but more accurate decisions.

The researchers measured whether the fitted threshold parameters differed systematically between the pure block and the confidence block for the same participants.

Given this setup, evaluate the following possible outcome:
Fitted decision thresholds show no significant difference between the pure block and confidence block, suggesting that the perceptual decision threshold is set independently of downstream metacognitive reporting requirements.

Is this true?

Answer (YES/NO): NO